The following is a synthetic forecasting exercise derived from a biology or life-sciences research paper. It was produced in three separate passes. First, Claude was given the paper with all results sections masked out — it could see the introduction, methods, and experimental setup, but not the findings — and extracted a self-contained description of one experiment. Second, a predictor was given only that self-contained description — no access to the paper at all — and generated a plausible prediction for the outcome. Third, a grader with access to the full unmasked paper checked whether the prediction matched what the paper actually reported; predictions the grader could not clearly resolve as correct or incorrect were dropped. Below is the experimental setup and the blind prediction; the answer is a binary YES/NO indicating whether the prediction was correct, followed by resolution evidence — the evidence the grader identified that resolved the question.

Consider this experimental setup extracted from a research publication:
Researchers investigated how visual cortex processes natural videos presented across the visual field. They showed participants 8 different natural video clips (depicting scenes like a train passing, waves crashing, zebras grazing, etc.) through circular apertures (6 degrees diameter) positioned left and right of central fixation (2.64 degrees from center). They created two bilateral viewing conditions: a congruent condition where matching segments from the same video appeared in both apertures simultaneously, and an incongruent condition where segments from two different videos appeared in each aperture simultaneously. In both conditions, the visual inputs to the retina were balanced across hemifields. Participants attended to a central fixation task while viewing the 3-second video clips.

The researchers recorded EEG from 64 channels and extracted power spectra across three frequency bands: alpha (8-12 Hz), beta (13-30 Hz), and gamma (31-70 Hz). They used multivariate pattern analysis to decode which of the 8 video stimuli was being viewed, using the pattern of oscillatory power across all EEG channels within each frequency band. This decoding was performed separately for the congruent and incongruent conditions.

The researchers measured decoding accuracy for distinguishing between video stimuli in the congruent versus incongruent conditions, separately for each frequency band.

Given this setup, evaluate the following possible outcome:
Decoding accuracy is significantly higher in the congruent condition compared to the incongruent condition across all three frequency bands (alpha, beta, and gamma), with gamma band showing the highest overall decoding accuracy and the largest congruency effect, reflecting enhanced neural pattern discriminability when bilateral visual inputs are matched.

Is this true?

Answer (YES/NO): NO